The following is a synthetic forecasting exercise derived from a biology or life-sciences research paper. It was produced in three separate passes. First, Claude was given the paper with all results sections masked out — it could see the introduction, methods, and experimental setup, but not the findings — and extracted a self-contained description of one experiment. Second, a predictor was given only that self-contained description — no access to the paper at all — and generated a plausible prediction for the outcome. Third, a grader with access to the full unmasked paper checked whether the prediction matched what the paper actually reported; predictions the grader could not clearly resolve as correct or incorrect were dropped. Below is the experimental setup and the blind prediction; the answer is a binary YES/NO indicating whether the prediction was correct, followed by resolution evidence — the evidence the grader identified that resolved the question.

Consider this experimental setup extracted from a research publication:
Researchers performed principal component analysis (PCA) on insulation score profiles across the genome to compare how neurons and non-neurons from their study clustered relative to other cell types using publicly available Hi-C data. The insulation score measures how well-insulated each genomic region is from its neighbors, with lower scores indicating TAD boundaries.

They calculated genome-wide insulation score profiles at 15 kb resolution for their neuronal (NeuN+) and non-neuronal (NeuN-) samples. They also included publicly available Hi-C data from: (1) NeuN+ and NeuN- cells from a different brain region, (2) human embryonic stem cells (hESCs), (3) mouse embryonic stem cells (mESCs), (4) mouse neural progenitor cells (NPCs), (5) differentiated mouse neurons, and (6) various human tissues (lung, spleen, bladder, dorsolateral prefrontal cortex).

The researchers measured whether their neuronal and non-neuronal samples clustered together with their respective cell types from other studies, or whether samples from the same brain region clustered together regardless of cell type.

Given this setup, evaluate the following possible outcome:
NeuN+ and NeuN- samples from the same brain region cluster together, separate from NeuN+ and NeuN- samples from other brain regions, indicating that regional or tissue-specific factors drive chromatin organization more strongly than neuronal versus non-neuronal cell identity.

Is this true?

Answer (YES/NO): NO